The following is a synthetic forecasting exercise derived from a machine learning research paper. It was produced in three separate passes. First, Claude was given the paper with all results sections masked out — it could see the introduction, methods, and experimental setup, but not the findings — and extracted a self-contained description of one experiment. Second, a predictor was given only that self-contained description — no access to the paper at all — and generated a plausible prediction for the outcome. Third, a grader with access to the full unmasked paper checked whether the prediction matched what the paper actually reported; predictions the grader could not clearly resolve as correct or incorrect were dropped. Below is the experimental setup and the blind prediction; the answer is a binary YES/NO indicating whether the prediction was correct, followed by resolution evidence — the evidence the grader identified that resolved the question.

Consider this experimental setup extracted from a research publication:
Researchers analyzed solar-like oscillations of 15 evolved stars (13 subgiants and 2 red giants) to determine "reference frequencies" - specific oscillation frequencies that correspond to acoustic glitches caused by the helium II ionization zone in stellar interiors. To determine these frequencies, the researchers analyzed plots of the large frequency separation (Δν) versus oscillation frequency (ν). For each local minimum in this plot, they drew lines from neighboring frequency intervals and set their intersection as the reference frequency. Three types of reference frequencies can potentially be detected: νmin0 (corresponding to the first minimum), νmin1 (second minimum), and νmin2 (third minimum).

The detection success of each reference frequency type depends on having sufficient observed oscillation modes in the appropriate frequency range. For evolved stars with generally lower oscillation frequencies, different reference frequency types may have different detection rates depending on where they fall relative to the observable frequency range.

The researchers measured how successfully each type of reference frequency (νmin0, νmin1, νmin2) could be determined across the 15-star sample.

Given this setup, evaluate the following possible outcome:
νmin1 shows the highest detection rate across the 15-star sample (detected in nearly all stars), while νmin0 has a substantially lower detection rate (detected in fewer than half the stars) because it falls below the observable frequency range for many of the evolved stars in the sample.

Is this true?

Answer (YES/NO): NO